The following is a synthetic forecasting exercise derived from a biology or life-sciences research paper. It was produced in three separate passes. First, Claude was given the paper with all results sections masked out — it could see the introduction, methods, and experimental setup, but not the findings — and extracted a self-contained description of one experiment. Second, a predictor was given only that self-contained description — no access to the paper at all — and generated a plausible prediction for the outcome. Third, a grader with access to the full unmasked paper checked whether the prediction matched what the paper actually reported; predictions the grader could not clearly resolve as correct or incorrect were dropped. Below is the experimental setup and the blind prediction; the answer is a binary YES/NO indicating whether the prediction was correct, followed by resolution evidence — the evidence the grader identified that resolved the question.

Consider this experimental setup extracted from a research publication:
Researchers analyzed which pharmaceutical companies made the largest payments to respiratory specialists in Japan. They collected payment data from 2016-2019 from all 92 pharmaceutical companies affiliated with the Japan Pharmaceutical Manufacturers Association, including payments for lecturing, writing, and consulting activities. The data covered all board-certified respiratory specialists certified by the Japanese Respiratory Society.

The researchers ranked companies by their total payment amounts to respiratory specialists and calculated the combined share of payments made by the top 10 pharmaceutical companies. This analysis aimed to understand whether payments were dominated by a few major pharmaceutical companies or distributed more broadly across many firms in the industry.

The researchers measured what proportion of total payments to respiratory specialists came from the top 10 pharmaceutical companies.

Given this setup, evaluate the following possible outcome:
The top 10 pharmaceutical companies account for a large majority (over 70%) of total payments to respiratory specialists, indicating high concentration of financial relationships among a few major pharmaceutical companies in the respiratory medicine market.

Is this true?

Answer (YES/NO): YES